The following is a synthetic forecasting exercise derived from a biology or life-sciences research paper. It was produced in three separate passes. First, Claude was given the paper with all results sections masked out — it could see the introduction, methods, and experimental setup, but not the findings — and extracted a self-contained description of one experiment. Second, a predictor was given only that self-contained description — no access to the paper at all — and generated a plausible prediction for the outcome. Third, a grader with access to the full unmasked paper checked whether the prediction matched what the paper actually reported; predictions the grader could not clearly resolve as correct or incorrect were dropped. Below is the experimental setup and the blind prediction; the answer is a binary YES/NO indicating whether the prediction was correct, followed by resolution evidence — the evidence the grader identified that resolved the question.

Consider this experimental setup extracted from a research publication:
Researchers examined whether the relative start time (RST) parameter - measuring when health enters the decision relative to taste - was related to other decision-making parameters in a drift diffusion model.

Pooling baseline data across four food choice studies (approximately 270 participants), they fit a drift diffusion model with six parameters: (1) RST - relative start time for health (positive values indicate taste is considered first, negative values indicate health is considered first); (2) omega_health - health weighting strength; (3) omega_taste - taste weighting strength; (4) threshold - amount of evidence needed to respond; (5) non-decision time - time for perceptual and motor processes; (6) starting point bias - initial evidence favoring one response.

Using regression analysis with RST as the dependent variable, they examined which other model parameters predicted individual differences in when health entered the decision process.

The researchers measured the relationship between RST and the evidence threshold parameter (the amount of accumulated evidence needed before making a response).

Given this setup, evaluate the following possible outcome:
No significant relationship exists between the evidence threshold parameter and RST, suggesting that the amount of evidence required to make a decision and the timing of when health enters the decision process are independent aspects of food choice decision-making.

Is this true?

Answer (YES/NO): YES